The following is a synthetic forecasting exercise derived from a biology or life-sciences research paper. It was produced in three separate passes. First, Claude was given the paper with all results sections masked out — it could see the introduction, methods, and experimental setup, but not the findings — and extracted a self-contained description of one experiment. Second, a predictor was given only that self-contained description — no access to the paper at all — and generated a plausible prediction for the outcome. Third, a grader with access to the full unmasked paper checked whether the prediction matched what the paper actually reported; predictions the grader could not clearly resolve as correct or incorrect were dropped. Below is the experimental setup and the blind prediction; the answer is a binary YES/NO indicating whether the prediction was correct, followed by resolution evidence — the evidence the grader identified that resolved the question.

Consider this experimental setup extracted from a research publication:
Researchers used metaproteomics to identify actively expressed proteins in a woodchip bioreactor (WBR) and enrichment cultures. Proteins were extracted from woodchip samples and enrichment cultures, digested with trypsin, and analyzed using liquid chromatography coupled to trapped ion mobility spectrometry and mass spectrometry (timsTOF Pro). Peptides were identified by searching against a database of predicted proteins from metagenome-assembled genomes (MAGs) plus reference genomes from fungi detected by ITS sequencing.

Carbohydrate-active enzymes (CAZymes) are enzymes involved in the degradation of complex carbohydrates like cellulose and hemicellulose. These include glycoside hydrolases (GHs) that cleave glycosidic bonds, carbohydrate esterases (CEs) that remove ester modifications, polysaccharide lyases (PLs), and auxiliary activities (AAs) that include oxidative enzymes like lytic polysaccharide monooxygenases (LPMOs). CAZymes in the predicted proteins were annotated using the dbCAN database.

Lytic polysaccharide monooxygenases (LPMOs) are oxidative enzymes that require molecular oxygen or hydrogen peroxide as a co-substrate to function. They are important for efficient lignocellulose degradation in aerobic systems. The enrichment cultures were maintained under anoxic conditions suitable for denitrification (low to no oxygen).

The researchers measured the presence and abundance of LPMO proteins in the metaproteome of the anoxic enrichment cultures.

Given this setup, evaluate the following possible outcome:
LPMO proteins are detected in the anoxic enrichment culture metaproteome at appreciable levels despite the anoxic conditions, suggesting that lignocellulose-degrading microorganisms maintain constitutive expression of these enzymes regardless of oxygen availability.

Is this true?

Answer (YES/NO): YES